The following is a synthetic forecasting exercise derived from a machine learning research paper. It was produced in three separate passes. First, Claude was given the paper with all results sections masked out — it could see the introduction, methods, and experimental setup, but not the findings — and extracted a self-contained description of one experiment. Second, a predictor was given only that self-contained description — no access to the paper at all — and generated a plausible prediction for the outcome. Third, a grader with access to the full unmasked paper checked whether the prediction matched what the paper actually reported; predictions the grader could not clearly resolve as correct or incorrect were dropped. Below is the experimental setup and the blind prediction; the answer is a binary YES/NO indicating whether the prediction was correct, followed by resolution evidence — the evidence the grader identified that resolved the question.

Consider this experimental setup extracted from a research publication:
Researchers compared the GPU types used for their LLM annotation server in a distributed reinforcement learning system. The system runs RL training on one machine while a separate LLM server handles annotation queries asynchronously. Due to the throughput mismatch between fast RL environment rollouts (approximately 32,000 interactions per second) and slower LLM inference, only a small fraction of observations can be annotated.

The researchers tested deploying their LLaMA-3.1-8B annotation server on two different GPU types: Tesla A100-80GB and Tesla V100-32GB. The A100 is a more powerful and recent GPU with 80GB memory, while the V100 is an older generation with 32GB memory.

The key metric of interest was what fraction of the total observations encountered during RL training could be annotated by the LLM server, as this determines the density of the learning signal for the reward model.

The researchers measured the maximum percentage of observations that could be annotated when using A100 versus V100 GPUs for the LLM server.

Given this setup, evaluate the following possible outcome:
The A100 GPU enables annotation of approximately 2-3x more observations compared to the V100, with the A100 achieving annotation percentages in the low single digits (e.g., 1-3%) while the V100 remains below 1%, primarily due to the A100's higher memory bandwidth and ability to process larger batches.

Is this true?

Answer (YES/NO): NO